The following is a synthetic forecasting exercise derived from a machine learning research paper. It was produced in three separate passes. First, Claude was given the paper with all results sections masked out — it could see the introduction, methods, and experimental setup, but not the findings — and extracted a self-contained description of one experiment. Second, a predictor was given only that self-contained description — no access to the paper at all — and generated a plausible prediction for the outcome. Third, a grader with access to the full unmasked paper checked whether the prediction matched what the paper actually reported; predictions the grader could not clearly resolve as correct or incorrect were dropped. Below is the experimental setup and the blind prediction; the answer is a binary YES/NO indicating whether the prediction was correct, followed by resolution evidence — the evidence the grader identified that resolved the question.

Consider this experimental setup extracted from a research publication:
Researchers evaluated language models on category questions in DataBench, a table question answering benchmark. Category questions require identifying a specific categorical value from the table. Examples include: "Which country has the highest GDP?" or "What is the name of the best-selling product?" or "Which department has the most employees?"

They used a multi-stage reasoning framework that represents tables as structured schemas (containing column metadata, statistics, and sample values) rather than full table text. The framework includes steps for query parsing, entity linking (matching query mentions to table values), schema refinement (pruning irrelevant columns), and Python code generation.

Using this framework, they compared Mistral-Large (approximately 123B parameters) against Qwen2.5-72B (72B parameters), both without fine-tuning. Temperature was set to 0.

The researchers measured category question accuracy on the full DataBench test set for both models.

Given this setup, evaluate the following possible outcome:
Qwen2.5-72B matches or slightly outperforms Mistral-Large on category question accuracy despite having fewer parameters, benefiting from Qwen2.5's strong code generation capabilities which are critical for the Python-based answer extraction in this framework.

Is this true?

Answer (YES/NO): NO